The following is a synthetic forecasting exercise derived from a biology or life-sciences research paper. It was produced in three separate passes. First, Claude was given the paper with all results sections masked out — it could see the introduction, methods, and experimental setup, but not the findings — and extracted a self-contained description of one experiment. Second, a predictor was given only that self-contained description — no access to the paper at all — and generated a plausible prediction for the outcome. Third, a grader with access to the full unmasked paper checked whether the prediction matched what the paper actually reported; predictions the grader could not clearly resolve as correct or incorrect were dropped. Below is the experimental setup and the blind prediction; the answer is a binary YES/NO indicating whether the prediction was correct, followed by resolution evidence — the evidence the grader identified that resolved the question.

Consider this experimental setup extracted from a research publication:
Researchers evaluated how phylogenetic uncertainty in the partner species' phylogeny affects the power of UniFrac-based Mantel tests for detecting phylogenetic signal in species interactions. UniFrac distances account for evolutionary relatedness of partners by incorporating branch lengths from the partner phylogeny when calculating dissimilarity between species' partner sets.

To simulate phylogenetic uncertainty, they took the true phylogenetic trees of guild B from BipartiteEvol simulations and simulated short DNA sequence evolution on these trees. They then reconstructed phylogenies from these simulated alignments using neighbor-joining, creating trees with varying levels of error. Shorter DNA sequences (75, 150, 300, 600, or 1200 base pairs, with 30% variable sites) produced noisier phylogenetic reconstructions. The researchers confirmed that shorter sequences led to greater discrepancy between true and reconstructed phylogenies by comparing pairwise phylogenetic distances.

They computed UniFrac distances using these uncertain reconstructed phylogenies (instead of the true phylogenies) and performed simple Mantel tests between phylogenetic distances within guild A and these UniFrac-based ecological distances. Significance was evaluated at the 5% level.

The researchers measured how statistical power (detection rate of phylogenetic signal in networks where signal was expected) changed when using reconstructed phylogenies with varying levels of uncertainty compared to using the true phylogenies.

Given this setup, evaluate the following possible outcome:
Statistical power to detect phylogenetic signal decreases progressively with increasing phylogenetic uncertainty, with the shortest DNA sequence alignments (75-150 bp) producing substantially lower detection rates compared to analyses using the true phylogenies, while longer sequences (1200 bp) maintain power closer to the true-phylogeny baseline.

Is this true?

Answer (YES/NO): NO